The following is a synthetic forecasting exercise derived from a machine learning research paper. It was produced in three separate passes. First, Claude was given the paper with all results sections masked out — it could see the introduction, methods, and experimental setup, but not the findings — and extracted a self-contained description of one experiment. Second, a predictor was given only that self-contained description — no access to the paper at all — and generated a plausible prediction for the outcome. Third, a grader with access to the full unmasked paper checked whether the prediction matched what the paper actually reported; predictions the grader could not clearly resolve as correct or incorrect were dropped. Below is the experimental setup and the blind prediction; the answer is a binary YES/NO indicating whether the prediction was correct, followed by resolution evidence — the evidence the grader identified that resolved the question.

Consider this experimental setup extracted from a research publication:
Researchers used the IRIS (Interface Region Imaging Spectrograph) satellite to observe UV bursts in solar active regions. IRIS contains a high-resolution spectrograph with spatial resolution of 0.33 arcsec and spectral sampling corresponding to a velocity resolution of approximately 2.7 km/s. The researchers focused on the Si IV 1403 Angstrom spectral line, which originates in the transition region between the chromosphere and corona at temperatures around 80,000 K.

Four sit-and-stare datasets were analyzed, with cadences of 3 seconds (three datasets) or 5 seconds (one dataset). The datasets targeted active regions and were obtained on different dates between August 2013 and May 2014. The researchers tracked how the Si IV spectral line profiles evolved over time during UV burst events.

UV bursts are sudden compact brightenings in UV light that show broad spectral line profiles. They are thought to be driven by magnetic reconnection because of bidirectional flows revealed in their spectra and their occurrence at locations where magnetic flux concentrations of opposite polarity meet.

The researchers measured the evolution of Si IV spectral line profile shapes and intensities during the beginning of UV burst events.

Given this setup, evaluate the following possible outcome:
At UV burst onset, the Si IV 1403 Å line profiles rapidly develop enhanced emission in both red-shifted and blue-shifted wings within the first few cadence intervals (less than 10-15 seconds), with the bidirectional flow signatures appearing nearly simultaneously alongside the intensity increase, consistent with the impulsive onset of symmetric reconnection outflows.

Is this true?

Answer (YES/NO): NO